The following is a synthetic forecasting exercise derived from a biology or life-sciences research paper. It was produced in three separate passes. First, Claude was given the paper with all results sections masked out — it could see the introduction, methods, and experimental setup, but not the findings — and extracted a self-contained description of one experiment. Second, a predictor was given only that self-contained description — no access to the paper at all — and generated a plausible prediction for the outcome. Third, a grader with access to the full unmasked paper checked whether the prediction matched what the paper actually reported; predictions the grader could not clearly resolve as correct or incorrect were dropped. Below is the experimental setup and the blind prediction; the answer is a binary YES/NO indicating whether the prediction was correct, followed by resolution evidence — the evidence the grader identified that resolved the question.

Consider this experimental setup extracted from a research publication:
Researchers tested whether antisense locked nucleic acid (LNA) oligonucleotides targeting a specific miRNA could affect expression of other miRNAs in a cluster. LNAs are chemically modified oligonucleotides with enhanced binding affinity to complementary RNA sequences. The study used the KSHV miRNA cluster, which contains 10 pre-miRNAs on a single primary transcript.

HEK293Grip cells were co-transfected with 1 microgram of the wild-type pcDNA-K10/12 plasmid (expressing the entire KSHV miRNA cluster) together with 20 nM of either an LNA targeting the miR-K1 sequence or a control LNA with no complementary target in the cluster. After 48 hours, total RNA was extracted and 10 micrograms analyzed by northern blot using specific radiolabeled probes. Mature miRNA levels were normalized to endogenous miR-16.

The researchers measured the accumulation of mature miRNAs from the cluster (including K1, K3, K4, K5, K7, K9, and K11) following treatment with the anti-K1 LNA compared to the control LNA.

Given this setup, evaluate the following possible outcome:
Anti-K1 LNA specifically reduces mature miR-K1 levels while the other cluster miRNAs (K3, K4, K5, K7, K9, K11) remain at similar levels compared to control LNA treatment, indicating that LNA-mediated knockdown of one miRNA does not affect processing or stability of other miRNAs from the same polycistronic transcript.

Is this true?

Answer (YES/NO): NO